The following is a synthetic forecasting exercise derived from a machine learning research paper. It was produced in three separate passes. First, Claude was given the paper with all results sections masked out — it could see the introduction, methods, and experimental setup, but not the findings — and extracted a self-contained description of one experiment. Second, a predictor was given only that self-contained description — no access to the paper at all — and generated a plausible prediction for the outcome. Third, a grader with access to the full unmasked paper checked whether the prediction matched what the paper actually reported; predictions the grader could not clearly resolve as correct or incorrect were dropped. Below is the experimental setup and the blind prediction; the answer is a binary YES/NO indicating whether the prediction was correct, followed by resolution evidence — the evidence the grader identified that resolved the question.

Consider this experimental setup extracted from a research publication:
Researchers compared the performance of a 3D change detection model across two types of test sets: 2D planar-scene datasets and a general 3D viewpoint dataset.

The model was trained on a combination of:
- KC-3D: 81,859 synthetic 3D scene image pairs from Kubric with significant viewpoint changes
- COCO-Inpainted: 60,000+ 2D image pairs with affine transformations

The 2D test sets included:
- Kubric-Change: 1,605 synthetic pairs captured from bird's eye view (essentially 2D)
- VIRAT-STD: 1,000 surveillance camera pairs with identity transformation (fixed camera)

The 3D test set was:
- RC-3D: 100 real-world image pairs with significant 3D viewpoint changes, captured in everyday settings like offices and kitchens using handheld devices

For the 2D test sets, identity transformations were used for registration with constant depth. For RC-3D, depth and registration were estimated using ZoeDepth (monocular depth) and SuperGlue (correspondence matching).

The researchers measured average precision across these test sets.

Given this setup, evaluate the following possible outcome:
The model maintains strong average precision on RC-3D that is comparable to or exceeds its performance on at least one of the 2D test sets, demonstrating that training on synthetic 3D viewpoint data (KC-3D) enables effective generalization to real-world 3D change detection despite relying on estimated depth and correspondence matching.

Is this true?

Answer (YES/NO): NO